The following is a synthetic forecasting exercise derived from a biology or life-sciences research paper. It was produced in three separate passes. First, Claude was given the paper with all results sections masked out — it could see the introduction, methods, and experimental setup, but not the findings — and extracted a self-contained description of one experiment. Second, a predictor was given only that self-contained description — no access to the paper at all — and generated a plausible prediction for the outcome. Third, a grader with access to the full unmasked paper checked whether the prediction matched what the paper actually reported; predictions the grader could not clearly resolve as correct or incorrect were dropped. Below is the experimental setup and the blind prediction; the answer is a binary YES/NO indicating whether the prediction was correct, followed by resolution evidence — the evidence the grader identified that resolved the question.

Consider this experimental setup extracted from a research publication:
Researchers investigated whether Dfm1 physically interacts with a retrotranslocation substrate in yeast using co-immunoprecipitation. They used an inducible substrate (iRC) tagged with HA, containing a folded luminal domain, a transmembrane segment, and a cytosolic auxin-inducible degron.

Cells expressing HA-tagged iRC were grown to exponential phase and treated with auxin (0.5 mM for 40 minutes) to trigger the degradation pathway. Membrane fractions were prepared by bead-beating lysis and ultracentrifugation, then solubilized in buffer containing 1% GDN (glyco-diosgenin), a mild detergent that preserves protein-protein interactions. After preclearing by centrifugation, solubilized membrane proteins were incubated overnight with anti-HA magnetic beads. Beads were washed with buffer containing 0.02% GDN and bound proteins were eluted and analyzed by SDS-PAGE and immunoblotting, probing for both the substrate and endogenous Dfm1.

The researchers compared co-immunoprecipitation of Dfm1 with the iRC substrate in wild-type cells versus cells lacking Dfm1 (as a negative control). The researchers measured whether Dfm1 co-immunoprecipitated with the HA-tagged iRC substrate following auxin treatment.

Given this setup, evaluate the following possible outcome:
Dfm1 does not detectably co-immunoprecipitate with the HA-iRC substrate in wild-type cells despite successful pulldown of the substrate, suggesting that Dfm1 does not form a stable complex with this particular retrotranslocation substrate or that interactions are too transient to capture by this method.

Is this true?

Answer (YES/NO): NO